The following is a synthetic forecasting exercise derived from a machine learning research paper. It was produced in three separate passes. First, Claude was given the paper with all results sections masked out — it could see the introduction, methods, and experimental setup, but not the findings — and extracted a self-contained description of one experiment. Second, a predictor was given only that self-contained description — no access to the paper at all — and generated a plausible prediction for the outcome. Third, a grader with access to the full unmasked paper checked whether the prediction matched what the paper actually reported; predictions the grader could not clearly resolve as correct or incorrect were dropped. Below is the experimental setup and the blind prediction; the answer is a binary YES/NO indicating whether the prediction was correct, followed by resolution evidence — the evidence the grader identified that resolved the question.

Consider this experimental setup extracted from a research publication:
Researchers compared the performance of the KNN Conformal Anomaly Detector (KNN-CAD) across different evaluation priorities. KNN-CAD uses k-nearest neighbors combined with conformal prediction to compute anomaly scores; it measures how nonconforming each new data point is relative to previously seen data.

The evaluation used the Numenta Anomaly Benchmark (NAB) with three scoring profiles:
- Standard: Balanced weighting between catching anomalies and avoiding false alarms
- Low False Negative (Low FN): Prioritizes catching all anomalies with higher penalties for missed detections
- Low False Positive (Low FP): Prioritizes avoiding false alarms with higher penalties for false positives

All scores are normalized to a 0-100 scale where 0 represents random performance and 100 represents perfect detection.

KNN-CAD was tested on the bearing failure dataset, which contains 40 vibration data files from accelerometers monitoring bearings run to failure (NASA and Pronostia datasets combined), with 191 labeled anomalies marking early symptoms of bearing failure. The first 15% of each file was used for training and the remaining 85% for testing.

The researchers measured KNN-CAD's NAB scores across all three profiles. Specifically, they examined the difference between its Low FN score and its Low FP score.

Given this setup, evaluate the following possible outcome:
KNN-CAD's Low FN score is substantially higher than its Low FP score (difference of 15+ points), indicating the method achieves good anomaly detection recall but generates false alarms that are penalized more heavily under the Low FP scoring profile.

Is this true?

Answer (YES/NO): YES